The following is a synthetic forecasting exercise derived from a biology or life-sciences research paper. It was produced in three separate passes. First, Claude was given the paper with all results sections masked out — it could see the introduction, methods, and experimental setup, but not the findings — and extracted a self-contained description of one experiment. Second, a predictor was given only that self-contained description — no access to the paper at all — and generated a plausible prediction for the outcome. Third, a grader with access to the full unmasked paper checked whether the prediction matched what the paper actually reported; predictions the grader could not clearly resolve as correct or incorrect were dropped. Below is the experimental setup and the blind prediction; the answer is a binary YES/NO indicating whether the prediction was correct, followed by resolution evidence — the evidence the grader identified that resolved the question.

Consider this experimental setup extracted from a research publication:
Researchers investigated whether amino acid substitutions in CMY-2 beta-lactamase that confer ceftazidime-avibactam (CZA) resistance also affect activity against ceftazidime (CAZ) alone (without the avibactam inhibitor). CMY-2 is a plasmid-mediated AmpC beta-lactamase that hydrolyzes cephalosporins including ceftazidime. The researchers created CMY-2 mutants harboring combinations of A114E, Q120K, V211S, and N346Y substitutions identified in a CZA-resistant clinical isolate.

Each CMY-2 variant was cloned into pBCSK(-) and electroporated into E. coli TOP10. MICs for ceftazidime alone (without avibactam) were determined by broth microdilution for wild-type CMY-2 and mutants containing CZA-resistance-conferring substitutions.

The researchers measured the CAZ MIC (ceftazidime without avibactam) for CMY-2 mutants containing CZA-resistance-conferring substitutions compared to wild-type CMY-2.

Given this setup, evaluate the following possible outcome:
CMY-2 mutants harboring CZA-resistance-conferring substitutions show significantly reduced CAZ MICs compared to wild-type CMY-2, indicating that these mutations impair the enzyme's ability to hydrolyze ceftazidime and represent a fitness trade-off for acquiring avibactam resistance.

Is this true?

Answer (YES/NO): NO